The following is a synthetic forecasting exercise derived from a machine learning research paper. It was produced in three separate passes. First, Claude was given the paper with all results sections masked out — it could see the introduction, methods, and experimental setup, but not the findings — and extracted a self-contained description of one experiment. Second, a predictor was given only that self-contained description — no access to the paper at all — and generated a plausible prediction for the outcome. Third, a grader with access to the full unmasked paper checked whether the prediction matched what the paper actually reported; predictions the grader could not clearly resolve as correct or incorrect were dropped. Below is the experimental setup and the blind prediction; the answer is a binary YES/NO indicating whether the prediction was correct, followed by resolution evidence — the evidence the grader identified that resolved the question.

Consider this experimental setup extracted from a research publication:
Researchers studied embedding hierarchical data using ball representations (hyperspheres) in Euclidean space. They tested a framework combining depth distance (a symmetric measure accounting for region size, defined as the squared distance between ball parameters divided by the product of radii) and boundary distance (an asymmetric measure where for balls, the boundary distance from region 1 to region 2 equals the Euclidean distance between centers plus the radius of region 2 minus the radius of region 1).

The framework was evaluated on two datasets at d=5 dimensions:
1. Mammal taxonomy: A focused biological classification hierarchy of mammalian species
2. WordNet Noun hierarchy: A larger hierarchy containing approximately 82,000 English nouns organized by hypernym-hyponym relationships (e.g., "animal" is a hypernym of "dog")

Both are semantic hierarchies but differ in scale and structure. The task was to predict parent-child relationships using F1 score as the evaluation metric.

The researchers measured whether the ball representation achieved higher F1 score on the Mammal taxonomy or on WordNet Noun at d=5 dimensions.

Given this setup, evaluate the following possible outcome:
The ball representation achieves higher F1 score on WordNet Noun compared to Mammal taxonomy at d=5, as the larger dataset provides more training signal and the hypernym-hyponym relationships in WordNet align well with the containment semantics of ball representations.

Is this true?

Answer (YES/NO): NO